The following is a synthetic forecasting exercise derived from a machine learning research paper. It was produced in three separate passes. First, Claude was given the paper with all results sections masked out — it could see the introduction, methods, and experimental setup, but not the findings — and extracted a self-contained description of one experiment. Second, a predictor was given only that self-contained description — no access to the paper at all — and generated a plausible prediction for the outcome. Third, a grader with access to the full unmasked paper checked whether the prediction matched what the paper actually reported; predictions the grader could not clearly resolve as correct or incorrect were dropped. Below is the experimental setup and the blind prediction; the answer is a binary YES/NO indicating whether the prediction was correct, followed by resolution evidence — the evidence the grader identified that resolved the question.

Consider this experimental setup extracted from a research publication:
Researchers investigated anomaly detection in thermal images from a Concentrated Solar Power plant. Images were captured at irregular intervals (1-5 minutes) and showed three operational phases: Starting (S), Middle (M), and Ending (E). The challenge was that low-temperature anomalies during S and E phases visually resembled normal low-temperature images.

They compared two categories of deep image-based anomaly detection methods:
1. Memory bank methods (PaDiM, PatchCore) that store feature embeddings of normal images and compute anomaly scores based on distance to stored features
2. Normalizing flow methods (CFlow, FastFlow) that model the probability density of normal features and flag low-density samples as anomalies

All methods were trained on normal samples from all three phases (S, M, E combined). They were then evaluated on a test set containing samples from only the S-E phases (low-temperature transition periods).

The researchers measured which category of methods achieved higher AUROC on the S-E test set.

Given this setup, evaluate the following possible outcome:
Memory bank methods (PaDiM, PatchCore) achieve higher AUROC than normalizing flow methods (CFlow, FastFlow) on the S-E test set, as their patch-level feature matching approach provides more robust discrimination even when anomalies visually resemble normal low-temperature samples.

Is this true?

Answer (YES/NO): YES